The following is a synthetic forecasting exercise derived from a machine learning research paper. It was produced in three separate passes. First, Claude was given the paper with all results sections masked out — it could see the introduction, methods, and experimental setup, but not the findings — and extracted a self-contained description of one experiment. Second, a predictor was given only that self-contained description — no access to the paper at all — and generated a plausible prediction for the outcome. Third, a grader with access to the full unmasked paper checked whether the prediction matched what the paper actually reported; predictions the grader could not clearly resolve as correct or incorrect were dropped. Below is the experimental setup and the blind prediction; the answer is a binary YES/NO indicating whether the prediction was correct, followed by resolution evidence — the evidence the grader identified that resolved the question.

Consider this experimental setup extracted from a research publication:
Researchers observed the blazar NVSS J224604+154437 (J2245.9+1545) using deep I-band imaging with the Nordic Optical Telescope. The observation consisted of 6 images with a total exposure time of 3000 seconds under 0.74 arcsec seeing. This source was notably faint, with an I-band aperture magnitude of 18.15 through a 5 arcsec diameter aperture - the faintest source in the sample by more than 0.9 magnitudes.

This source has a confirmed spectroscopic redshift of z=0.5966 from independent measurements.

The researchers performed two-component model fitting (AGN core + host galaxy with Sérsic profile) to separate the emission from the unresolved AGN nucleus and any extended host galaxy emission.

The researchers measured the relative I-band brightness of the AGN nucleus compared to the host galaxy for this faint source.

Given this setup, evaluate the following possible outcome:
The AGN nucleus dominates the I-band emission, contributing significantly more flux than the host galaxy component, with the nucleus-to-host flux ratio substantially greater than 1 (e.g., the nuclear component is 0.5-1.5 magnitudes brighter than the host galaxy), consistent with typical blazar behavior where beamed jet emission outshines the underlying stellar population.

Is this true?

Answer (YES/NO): NO